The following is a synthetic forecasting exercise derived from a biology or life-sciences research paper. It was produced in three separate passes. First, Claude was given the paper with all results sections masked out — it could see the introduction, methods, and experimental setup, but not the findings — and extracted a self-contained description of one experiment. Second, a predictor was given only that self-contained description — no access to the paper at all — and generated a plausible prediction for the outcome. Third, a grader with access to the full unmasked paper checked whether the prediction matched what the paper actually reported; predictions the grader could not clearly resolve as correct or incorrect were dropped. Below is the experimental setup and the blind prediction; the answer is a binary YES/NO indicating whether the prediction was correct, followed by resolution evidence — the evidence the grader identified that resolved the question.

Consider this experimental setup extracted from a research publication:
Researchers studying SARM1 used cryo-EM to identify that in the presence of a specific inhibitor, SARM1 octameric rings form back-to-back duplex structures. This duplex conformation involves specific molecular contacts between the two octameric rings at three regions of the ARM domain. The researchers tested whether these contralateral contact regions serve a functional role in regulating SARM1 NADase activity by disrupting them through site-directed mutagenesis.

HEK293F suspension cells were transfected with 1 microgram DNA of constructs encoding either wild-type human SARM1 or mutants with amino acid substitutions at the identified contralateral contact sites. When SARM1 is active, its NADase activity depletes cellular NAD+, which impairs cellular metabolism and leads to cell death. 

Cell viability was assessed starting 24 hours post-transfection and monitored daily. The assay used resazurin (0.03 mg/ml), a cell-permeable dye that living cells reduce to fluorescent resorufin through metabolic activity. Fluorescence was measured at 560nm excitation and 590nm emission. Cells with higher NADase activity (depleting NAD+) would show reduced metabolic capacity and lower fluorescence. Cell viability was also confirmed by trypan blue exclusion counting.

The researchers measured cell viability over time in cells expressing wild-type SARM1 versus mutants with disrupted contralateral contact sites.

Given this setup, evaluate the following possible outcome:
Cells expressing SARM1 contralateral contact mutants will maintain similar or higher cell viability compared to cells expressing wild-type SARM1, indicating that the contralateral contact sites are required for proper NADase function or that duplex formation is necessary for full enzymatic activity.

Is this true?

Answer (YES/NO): NO